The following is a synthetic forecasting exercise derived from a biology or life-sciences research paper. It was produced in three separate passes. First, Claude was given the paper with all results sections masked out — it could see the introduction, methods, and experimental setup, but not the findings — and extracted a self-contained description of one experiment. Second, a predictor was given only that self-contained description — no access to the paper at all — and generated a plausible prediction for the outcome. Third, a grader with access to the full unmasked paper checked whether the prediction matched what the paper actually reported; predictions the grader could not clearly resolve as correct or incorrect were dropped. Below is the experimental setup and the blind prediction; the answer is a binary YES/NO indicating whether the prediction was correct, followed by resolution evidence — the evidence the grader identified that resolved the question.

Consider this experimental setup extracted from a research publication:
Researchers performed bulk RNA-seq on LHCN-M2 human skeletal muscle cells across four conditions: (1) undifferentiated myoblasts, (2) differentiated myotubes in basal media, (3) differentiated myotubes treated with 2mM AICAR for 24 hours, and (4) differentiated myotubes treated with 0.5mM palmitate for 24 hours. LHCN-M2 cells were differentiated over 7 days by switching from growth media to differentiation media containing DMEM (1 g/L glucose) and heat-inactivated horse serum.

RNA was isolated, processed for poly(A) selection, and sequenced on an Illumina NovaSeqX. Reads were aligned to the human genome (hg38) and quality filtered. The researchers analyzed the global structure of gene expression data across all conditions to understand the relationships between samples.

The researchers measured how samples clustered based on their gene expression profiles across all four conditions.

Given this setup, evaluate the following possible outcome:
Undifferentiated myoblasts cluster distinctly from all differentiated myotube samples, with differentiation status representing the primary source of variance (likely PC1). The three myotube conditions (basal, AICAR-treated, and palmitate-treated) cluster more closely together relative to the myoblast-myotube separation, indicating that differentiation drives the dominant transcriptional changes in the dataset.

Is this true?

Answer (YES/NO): YES